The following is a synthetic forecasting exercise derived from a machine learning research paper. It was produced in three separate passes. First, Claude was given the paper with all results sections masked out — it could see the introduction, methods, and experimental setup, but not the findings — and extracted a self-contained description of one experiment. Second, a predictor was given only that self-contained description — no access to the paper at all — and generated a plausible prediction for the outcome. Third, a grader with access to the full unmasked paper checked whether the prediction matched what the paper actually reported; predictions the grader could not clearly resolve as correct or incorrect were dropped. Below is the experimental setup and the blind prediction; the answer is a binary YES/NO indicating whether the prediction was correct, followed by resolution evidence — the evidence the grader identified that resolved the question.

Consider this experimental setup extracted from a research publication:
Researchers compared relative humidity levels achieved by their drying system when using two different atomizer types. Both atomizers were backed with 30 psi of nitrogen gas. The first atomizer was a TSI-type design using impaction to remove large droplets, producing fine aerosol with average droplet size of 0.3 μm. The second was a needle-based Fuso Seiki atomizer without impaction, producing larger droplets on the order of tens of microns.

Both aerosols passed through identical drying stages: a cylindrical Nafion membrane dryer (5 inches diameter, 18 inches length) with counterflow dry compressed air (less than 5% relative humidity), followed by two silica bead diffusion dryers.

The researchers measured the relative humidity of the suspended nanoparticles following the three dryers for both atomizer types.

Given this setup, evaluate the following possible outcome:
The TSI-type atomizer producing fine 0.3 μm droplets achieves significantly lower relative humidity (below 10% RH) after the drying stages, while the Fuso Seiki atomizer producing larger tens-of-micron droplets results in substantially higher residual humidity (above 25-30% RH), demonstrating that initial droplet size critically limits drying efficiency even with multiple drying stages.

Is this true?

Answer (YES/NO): NO